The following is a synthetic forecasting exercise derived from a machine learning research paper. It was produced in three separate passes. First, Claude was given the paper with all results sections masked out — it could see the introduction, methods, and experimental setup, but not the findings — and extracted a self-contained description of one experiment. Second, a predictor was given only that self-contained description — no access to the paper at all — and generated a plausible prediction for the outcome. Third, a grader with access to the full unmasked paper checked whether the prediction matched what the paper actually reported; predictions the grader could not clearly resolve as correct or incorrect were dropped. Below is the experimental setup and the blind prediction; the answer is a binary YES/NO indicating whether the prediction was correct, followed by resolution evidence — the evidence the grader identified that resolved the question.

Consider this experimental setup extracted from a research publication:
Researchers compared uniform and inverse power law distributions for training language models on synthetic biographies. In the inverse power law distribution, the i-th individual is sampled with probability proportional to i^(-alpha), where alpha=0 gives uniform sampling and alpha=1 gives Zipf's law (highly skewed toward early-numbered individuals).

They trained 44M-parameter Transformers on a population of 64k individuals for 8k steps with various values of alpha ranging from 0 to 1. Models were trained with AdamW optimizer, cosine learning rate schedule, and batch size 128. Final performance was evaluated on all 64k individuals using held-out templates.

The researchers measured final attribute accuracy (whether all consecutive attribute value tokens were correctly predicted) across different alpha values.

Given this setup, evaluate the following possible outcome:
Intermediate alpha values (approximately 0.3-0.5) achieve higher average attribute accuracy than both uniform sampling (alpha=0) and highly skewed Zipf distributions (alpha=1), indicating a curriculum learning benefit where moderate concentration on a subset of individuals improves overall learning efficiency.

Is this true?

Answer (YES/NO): NO